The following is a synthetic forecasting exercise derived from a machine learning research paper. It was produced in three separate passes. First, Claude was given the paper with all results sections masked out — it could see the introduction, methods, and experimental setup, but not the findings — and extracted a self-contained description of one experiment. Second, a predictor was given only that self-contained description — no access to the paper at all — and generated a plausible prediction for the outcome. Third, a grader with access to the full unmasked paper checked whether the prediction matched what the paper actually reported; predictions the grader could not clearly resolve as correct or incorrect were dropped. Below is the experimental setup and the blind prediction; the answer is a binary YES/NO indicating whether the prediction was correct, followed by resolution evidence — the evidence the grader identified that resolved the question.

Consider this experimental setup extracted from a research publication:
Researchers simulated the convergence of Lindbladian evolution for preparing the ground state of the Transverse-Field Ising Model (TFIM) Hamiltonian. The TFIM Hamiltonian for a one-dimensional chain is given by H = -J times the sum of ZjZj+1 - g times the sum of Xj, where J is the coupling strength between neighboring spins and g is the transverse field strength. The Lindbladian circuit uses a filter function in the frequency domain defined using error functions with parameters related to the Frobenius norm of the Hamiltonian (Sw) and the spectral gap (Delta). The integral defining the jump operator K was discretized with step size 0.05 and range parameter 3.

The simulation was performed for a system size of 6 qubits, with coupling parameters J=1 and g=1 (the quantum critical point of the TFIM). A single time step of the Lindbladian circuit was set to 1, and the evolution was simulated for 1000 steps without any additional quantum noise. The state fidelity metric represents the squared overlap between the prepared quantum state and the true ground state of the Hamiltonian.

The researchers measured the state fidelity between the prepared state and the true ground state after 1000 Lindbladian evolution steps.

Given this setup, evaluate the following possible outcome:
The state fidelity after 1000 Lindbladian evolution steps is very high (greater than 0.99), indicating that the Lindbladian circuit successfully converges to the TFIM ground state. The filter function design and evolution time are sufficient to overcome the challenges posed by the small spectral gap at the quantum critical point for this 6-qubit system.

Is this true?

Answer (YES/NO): NO